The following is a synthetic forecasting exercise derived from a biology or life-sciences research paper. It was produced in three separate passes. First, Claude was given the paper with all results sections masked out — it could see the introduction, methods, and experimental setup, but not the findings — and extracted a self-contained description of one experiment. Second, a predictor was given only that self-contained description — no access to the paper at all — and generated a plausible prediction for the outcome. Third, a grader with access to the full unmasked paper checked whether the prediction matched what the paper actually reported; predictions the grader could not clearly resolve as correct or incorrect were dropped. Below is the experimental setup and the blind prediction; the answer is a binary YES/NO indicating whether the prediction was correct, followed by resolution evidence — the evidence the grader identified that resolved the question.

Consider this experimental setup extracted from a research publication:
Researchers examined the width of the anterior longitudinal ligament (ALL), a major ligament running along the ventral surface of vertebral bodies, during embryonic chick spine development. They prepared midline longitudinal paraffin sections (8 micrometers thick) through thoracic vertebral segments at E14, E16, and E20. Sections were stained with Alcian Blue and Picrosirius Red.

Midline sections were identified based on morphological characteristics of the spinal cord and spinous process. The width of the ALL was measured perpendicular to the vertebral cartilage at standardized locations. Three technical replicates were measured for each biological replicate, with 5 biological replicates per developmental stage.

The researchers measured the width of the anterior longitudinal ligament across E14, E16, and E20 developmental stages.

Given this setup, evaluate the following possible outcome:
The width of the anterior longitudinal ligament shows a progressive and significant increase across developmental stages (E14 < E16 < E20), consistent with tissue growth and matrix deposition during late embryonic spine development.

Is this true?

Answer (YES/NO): YES